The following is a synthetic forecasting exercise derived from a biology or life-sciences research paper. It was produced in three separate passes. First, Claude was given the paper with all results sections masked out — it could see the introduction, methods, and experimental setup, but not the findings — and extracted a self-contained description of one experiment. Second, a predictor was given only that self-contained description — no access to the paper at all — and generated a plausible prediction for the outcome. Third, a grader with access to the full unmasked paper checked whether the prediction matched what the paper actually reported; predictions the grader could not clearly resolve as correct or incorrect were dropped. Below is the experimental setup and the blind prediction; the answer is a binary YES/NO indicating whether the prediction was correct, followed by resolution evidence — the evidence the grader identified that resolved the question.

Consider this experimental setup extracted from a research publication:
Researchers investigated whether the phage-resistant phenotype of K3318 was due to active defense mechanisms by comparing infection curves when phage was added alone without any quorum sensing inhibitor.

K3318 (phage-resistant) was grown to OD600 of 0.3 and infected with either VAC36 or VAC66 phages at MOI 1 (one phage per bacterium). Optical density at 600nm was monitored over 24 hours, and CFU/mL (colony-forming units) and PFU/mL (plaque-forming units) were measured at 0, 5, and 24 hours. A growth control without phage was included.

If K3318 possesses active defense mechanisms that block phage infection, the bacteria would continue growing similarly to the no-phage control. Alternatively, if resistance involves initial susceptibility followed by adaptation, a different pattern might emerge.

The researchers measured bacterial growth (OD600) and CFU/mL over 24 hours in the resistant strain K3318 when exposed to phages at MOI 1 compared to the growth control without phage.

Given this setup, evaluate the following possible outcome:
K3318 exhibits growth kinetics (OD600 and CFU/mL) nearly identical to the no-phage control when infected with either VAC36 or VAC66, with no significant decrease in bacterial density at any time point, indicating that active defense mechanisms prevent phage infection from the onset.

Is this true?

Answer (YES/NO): YES